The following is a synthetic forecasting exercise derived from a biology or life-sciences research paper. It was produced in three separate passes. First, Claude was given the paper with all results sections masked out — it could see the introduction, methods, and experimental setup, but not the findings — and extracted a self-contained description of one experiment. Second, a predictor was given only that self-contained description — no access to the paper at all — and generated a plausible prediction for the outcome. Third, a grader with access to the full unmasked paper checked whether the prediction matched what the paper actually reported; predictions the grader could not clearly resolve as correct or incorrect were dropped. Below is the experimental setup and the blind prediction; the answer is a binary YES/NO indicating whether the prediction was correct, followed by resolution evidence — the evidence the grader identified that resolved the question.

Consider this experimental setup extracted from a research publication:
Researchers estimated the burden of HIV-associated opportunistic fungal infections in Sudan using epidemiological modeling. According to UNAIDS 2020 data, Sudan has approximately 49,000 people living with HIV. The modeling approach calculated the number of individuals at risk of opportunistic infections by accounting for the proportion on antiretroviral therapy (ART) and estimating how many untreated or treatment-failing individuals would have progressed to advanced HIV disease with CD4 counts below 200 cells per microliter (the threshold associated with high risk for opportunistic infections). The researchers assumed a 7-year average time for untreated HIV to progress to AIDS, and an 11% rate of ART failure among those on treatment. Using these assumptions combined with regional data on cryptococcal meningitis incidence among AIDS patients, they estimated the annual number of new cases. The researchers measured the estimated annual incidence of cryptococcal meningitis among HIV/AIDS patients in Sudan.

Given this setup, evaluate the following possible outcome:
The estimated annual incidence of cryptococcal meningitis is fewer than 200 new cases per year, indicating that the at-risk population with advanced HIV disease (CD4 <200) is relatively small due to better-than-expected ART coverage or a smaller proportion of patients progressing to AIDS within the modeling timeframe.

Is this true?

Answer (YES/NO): NO